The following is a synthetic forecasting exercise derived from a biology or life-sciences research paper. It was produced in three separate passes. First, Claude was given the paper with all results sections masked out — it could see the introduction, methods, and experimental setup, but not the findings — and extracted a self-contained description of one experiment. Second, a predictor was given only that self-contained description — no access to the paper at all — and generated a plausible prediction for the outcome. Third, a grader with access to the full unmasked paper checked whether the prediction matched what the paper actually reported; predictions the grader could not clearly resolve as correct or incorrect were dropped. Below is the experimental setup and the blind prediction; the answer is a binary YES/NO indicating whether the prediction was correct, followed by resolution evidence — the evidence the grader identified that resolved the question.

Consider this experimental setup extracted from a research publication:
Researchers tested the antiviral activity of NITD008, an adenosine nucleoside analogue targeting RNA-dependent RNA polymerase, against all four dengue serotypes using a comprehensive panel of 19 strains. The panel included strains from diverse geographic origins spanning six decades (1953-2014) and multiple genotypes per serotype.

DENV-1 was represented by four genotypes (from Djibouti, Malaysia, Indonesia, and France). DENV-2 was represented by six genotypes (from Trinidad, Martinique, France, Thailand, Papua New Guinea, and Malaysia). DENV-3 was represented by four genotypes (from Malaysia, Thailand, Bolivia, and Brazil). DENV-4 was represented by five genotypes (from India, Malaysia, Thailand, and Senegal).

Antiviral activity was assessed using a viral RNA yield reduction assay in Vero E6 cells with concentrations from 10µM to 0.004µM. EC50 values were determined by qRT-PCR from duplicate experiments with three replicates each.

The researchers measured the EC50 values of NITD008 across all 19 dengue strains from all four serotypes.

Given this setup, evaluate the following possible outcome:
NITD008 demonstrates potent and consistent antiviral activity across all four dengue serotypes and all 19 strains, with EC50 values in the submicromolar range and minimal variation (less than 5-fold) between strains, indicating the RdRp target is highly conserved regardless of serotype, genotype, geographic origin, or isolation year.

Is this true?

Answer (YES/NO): NO